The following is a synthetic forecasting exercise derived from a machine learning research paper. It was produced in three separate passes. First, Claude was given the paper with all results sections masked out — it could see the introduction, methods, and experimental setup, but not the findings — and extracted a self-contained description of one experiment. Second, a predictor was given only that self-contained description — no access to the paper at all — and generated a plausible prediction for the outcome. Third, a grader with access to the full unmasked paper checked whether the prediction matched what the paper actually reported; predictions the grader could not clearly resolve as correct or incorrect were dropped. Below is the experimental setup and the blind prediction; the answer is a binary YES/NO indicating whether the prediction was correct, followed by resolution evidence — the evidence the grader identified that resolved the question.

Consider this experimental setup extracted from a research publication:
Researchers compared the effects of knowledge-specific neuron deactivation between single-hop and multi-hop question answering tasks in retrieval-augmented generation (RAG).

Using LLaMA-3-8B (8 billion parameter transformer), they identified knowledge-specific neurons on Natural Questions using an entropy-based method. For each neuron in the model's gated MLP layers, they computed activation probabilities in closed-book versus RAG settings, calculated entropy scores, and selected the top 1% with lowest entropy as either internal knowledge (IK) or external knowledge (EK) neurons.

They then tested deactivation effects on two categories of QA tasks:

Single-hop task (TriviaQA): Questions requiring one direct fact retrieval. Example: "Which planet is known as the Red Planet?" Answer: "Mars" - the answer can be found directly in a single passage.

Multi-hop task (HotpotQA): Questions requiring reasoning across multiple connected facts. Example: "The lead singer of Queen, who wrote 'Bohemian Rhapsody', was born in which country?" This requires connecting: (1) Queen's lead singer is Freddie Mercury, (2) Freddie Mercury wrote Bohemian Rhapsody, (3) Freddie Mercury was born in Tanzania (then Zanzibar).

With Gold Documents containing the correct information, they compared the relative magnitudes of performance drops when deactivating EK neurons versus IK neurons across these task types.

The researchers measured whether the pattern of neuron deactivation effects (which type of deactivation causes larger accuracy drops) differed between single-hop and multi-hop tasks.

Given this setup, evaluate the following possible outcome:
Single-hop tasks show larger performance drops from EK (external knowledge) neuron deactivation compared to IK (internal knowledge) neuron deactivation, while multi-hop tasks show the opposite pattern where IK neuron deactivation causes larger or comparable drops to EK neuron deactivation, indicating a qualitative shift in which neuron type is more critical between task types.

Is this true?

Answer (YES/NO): NO